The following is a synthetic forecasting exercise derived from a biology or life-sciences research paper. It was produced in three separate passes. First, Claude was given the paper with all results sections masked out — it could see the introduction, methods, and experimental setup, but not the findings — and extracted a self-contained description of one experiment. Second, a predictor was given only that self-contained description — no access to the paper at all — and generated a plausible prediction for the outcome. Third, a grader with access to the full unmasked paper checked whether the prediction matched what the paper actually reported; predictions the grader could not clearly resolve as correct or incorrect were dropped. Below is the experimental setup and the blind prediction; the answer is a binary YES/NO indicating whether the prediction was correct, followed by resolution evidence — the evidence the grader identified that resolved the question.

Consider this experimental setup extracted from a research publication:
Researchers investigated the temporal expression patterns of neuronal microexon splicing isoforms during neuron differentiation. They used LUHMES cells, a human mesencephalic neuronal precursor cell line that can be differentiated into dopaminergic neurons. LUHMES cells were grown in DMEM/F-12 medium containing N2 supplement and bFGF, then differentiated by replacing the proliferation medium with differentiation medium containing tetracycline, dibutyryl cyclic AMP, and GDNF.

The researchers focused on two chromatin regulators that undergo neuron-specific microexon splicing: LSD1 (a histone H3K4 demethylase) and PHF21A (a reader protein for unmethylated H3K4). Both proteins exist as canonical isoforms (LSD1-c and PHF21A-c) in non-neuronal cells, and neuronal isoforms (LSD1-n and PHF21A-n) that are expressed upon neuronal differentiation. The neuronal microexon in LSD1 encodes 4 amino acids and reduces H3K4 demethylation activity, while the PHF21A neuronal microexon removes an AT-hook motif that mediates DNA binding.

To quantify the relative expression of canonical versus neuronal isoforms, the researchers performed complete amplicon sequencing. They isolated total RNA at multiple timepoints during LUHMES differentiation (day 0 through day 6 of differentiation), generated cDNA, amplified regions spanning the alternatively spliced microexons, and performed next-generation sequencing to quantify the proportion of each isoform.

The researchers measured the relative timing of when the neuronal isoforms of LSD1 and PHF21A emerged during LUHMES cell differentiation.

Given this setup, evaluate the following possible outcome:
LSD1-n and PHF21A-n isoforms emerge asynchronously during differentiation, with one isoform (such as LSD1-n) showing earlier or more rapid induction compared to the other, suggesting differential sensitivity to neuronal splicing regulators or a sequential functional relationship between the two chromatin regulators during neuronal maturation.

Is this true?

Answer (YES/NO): YES